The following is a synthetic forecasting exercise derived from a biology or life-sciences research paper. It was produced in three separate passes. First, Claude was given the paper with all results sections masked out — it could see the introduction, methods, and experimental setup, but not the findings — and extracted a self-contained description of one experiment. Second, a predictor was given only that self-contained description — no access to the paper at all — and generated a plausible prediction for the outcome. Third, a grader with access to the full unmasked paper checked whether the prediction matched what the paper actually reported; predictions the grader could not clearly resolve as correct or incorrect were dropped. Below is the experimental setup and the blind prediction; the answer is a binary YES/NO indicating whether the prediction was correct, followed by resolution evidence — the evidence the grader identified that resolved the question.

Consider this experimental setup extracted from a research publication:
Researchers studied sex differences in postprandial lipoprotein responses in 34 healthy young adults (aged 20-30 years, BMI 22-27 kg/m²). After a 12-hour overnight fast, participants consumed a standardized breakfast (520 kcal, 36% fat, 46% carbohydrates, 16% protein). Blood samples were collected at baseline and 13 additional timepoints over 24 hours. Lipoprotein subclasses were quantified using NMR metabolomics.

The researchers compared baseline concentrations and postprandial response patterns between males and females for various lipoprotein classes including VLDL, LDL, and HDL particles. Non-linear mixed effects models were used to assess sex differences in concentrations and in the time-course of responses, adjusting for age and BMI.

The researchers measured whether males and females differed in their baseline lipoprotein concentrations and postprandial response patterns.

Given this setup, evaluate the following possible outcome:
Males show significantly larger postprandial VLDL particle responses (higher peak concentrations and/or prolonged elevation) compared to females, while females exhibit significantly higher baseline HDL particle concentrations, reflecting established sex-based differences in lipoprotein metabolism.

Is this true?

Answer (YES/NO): NO